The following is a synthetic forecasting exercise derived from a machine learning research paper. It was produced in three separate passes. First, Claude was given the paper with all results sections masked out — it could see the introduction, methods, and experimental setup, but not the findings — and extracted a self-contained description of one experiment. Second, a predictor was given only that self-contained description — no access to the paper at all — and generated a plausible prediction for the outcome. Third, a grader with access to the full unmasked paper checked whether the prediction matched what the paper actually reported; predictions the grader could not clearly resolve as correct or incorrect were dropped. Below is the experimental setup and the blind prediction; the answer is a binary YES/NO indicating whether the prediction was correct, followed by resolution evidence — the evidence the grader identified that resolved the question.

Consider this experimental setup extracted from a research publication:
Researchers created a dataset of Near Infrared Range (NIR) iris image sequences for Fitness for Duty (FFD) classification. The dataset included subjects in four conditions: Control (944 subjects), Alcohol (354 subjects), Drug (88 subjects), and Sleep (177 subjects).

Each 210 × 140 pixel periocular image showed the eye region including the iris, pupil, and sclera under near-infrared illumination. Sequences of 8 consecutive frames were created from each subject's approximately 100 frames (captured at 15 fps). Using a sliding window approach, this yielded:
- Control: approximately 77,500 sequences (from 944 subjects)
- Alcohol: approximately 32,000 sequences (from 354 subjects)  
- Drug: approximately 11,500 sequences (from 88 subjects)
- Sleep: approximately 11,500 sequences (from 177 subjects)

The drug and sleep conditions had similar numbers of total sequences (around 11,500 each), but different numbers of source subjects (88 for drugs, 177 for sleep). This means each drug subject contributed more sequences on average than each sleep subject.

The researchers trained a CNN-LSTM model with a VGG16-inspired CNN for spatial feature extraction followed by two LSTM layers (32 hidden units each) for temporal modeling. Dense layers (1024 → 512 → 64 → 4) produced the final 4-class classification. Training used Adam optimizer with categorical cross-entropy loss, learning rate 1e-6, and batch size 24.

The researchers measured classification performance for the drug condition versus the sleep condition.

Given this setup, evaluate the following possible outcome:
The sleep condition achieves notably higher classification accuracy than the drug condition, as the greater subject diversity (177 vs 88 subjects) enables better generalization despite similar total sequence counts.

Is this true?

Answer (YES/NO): NO